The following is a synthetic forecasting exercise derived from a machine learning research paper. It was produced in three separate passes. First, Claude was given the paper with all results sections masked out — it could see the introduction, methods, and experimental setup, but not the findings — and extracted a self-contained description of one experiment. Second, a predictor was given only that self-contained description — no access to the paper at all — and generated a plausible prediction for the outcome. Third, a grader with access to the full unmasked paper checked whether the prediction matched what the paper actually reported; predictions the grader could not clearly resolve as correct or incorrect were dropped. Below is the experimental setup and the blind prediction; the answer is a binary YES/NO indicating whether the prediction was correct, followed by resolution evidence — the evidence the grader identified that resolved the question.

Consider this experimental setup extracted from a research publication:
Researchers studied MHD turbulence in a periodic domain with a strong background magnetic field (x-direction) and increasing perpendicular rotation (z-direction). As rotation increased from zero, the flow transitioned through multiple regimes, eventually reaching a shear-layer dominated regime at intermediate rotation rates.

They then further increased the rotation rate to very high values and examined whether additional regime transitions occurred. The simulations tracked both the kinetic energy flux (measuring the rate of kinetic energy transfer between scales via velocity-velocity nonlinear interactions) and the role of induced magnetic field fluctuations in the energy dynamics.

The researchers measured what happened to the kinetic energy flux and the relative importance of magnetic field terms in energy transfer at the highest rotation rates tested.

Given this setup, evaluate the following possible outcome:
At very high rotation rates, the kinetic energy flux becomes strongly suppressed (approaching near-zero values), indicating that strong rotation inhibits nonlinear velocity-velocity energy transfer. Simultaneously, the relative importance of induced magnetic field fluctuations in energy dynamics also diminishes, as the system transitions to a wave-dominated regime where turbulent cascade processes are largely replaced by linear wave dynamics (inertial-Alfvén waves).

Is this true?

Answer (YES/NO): NO